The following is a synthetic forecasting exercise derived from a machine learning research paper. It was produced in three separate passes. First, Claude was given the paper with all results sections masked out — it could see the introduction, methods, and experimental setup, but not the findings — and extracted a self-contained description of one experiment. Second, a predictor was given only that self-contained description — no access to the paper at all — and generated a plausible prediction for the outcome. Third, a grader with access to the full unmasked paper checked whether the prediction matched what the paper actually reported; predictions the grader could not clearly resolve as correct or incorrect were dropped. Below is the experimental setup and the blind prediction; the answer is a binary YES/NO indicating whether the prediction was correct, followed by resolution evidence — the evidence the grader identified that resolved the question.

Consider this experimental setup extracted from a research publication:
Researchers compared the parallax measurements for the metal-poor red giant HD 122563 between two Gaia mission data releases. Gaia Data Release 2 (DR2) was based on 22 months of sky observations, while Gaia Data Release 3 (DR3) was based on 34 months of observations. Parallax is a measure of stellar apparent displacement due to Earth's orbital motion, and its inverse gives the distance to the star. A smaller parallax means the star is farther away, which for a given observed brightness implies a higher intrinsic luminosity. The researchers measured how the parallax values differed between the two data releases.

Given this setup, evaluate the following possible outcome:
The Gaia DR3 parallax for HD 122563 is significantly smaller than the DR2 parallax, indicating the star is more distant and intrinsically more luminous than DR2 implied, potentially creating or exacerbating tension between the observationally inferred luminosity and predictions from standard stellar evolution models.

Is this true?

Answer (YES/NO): NO